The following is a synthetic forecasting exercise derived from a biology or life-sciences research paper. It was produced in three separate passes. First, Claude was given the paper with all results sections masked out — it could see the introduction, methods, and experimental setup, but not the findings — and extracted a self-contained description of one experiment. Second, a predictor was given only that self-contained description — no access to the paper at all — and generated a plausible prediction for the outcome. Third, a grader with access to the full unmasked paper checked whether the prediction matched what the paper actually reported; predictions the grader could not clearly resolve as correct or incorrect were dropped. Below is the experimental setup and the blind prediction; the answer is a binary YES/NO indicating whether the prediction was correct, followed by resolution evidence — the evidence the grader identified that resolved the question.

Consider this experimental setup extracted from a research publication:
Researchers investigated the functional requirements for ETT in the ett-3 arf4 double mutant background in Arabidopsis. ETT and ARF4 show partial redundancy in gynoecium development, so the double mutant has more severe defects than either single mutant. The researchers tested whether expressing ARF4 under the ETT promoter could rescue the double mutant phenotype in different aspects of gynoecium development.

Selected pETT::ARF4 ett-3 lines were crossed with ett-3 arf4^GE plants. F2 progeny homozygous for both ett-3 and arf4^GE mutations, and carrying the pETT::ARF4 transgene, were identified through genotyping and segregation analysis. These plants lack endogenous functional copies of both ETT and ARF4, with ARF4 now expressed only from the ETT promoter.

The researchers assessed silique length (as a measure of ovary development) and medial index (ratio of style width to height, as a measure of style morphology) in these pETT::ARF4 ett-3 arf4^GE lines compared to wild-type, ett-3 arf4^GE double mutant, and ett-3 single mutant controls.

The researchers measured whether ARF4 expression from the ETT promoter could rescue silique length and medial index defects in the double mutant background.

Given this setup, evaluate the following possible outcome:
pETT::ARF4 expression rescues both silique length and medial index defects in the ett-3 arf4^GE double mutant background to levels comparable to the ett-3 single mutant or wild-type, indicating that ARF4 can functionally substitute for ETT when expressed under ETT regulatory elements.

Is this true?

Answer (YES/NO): NO